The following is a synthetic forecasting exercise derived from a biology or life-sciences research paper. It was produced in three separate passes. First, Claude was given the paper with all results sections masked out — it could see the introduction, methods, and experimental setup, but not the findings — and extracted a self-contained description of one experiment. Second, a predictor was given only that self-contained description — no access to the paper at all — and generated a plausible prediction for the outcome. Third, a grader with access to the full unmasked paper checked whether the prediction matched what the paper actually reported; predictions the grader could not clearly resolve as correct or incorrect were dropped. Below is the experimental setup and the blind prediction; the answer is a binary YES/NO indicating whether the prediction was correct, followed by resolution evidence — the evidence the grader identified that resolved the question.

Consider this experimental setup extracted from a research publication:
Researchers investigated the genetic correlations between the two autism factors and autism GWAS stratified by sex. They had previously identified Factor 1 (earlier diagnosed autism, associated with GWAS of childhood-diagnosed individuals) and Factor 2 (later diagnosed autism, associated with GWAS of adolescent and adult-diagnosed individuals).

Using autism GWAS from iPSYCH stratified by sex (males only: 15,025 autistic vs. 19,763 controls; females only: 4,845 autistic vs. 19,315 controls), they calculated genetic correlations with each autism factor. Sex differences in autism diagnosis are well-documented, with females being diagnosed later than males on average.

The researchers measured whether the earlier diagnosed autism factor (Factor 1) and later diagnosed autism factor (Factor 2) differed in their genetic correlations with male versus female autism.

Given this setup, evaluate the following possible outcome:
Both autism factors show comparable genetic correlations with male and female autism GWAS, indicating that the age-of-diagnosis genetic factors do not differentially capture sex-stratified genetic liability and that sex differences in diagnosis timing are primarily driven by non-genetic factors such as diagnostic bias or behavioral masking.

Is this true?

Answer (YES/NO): NO